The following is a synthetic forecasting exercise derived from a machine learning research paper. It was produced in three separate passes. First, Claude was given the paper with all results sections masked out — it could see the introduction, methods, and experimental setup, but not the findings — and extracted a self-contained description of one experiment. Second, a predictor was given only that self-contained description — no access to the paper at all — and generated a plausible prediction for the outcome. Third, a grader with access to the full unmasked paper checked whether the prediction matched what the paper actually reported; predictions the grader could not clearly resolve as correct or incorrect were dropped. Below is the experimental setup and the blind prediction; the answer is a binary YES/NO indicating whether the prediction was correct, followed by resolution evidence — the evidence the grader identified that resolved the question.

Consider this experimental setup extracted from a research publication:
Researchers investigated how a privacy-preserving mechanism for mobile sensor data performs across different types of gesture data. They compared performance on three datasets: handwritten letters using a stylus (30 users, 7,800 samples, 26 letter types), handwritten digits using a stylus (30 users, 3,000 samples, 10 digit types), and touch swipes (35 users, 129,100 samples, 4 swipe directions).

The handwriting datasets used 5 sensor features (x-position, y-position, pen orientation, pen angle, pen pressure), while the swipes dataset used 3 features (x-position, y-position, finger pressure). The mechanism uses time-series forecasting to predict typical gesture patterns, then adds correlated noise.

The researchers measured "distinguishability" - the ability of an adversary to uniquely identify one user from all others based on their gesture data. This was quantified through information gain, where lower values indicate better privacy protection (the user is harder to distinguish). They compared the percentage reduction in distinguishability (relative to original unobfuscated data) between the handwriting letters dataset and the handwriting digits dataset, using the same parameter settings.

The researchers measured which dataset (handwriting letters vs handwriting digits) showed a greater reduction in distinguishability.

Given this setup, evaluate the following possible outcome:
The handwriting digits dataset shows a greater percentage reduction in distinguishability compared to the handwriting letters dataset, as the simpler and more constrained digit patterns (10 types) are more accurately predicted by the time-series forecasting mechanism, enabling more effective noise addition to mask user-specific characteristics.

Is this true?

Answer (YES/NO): NO